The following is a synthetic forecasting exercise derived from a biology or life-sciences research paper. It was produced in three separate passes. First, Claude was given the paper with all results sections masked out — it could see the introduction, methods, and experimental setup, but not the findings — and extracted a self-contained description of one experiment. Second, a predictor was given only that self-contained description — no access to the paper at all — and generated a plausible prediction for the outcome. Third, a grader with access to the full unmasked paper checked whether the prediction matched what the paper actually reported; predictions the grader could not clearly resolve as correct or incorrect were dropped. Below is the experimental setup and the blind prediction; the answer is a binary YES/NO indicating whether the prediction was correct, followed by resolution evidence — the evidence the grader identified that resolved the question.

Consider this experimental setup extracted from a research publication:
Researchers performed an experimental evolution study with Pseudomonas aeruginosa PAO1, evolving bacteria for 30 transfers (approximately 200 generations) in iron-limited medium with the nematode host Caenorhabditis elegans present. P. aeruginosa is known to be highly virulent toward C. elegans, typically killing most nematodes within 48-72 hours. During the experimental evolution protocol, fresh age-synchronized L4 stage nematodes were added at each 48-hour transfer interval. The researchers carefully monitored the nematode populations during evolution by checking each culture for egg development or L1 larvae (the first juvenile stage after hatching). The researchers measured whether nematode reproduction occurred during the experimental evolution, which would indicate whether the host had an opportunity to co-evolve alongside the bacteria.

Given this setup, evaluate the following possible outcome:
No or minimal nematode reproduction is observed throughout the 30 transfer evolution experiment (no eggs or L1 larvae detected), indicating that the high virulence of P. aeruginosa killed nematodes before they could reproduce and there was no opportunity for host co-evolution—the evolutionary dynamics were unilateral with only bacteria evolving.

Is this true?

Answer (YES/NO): YES